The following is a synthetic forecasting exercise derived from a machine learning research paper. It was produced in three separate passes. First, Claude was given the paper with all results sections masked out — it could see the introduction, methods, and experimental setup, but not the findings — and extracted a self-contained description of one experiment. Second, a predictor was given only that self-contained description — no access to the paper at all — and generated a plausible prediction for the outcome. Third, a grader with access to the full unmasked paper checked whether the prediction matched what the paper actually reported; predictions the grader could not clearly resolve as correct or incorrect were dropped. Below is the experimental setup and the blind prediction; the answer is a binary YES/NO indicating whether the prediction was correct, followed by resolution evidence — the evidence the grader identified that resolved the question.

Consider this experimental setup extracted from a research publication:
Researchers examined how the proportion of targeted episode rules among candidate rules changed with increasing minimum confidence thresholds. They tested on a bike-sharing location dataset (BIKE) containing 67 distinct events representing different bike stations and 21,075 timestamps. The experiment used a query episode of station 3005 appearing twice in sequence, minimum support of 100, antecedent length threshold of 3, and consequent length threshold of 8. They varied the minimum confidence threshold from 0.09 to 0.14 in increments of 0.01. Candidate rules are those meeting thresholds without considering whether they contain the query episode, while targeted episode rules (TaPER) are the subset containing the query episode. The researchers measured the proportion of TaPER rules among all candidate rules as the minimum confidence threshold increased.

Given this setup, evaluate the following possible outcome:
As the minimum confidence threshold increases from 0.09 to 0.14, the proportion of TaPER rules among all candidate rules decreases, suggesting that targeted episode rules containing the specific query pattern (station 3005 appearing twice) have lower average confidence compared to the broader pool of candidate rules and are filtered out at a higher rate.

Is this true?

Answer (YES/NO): YES